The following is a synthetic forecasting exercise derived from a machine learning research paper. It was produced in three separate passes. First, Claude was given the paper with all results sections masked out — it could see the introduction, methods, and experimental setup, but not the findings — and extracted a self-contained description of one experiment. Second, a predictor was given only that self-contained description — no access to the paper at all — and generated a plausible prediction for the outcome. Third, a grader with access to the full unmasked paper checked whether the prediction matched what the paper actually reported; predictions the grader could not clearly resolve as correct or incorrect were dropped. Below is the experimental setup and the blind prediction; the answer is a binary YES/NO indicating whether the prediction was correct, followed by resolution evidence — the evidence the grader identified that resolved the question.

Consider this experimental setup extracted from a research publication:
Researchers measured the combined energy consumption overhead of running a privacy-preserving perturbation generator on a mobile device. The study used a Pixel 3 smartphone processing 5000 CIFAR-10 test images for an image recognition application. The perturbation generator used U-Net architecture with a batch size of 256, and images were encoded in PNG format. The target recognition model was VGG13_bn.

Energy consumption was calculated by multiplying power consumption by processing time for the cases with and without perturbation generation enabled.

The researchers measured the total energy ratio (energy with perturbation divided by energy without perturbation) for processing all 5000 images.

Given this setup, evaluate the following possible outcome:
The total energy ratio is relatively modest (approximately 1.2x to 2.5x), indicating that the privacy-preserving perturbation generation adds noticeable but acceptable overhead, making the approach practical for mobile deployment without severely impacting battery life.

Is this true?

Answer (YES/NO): NO